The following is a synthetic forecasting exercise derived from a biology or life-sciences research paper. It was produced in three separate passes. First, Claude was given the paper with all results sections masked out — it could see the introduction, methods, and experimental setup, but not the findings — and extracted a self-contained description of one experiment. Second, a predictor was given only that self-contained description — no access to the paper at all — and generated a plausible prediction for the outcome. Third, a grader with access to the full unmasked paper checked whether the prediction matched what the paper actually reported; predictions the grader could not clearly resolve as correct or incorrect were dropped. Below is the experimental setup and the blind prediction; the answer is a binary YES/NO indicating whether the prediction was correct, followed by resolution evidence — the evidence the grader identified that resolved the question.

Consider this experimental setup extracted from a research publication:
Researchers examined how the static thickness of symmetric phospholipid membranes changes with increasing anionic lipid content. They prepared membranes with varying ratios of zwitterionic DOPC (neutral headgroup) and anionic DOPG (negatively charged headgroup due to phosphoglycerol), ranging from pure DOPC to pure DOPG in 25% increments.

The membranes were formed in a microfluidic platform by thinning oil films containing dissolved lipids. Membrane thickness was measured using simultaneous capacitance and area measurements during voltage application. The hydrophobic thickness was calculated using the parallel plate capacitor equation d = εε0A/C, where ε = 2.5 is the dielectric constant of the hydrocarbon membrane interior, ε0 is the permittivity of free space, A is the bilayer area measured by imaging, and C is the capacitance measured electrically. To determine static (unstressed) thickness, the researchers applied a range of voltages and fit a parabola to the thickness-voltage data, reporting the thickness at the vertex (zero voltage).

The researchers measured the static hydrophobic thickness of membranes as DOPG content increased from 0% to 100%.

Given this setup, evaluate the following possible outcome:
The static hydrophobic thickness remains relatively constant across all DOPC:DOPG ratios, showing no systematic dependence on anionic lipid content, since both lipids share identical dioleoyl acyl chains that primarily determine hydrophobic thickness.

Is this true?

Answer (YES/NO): YES